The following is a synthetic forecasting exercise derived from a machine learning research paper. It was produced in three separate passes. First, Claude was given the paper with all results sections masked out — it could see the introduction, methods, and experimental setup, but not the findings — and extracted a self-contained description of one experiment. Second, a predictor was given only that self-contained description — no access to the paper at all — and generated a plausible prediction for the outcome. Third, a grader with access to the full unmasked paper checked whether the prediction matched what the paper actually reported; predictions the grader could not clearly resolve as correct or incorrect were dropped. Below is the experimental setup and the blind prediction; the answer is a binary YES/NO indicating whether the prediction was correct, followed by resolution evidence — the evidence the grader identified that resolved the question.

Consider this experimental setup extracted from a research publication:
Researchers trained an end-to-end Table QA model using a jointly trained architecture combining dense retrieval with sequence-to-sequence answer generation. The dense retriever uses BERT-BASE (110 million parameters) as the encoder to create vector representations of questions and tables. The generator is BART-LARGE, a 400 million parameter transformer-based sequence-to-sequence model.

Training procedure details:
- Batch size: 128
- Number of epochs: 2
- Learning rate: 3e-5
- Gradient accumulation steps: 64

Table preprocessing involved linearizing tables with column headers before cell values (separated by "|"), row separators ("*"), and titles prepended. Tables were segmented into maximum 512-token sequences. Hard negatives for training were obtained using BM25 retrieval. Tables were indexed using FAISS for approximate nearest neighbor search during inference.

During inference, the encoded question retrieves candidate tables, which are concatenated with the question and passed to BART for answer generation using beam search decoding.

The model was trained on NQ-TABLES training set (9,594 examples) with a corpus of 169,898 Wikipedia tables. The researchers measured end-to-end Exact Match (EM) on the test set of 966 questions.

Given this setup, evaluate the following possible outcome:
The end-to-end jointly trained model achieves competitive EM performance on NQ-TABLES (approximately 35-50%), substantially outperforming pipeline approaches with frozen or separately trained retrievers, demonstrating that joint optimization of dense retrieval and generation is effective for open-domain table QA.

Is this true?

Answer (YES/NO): YES